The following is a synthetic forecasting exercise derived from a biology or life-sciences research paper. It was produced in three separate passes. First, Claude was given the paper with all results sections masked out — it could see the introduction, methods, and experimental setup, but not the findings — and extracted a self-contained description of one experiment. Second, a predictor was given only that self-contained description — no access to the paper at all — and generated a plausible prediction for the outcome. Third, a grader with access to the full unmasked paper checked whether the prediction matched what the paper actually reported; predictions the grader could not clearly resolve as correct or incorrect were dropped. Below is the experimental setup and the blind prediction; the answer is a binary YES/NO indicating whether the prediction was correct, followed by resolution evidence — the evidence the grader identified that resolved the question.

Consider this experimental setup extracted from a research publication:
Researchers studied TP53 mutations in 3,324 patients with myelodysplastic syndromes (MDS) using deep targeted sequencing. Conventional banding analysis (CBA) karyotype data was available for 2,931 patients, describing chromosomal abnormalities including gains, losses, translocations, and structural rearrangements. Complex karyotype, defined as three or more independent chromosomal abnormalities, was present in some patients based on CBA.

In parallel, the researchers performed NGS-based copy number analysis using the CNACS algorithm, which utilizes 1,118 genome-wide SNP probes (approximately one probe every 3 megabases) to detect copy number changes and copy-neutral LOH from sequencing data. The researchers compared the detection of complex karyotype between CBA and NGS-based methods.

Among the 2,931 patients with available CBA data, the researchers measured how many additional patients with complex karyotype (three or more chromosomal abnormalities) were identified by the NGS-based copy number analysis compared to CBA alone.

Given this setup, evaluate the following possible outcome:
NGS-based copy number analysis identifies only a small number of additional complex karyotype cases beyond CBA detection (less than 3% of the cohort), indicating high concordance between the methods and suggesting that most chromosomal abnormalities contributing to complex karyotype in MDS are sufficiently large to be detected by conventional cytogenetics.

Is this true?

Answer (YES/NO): YES